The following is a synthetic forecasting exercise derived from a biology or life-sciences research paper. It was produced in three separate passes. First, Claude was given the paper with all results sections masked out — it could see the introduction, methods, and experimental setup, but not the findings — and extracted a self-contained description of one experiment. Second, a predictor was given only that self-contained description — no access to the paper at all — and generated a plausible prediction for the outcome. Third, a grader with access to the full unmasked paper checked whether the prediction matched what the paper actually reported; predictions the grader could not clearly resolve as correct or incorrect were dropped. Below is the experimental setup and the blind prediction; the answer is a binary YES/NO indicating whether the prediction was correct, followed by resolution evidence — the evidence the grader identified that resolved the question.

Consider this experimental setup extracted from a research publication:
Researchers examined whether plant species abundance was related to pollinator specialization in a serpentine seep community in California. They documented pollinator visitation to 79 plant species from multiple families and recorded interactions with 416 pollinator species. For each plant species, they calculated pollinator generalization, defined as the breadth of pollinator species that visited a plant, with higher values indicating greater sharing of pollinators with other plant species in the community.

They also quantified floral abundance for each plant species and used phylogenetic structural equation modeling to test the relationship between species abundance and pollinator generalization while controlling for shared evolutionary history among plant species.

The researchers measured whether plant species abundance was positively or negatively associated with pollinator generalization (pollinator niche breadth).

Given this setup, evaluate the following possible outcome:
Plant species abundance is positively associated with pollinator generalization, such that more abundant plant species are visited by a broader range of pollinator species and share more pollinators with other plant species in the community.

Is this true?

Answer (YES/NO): YES